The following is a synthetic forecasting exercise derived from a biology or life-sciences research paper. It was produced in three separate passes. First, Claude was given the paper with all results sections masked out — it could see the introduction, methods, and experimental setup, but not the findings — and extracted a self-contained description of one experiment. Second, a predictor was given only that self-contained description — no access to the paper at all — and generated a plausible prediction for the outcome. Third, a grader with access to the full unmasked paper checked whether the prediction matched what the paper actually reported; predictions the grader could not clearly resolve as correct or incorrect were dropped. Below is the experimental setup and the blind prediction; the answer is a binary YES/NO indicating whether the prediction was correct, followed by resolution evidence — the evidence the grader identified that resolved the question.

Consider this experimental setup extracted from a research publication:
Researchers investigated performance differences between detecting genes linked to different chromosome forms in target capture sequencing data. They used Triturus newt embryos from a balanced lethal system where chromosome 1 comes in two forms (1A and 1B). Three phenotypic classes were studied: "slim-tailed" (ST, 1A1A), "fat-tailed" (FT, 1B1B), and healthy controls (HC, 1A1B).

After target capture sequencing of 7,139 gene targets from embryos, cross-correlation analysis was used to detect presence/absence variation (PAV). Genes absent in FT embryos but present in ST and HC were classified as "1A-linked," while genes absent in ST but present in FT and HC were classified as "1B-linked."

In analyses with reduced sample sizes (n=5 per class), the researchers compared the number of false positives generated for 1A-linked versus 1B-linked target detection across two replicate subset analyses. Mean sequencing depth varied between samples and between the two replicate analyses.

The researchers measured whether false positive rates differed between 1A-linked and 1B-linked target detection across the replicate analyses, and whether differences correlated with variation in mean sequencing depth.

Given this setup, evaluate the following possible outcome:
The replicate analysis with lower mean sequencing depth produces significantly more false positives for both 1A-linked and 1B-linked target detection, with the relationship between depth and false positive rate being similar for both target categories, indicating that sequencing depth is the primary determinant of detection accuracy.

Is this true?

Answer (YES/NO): NO